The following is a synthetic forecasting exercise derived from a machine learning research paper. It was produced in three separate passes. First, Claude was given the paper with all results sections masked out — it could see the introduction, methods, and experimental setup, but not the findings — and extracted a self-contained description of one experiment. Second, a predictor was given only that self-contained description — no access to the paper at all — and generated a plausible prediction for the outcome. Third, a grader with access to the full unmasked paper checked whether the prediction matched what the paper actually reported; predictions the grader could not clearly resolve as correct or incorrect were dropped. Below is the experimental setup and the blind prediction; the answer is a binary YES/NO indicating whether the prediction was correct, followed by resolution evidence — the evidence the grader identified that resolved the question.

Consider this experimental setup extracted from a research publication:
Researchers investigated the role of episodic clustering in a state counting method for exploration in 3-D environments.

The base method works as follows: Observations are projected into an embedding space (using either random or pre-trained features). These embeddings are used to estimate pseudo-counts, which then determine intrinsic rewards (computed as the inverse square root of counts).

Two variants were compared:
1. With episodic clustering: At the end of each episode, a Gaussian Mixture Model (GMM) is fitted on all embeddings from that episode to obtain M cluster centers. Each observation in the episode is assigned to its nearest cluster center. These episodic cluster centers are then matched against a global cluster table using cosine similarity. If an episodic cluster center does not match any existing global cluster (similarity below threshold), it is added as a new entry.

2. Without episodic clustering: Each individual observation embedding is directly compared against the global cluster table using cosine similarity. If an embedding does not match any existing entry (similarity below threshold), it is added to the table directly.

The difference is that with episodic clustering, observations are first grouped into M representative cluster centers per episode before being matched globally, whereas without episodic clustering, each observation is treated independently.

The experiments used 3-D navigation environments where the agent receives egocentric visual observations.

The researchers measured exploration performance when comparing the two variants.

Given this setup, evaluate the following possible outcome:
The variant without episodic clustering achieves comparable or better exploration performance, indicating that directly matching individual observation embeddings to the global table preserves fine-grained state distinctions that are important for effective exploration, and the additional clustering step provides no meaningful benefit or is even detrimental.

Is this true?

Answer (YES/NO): NO